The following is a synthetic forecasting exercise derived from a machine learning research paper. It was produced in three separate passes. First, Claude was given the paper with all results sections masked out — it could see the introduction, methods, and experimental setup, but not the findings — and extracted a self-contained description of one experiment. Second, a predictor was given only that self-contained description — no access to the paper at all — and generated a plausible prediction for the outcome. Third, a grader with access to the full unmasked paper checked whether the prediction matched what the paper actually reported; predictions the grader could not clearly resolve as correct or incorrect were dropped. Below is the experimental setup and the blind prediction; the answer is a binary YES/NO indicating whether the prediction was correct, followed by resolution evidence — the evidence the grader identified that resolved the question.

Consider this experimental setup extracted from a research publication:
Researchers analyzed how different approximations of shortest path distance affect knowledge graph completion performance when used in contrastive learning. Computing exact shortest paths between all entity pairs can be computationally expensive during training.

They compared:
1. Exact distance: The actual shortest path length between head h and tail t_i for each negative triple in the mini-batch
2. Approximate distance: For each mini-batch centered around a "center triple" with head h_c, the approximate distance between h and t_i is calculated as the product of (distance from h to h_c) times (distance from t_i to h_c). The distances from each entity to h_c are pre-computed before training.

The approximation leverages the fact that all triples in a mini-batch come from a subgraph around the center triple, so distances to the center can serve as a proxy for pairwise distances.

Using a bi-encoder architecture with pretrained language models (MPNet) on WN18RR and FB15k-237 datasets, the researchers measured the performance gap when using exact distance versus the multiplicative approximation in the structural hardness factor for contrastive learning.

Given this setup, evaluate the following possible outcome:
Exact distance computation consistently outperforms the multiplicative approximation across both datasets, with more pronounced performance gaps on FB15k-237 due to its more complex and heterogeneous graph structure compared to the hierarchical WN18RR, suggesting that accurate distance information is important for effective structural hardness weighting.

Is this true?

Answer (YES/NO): NO